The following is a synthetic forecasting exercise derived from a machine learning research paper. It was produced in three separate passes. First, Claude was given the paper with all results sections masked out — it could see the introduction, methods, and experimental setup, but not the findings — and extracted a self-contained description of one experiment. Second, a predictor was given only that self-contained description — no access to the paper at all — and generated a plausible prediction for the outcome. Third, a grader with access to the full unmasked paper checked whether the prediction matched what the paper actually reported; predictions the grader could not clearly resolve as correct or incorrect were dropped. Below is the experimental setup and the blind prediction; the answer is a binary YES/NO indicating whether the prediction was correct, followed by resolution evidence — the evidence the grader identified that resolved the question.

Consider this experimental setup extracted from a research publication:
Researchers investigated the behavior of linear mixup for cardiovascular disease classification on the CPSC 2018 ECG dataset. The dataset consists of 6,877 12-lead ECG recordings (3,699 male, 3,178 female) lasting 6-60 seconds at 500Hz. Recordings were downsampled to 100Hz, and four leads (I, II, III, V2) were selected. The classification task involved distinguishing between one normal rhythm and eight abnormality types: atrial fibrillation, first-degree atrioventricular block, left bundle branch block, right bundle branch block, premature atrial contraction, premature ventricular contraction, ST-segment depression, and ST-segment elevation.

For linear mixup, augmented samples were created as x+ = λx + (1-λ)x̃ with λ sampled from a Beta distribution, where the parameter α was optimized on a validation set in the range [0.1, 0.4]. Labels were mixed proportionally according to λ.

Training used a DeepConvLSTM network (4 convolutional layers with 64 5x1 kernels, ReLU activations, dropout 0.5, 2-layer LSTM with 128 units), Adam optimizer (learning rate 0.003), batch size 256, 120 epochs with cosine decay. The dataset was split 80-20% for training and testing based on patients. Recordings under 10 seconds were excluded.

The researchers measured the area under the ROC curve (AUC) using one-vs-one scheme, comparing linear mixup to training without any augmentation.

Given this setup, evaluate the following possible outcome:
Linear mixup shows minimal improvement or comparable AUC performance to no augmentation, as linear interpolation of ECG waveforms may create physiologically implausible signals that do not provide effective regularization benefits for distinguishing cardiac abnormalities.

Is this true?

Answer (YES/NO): NO